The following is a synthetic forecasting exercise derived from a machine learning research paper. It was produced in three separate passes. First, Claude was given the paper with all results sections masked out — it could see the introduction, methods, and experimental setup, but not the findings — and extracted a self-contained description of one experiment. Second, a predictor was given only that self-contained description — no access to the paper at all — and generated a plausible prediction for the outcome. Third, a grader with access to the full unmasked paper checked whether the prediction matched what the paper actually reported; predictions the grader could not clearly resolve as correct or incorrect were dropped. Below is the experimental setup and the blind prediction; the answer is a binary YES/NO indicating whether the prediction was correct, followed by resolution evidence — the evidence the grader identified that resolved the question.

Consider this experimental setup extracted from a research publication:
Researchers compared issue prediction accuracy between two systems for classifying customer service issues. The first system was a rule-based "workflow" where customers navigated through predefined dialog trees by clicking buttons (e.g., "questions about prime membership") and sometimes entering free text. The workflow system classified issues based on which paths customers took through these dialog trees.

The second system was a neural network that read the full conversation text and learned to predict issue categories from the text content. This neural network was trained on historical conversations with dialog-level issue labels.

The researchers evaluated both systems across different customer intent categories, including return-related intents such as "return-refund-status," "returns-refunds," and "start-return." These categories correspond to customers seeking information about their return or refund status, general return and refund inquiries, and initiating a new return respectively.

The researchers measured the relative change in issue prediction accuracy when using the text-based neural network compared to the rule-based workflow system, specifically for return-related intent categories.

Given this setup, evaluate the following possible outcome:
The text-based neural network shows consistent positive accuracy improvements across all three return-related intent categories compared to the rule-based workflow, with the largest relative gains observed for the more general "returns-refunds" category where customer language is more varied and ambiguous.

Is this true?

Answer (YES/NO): NO